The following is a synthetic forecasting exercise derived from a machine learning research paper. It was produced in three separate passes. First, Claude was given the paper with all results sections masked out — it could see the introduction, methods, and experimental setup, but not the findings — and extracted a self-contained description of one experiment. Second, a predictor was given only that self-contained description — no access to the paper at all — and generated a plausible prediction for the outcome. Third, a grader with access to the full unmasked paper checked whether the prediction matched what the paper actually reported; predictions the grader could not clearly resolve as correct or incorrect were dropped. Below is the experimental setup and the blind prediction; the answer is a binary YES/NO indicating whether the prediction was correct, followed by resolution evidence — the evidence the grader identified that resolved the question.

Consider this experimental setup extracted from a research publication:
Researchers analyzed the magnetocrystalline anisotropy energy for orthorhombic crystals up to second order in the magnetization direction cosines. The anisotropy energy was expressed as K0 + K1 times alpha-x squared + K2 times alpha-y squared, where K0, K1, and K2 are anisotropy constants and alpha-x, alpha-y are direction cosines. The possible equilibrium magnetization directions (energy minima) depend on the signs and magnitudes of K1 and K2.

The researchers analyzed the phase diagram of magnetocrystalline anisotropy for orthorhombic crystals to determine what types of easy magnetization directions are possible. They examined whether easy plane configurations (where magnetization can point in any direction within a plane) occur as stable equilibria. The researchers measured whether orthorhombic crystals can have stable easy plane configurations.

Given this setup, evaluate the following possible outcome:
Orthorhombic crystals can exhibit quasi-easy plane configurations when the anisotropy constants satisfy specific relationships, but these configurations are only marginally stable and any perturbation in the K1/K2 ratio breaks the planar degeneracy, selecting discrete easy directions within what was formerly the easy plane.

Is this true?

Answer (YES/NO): NO